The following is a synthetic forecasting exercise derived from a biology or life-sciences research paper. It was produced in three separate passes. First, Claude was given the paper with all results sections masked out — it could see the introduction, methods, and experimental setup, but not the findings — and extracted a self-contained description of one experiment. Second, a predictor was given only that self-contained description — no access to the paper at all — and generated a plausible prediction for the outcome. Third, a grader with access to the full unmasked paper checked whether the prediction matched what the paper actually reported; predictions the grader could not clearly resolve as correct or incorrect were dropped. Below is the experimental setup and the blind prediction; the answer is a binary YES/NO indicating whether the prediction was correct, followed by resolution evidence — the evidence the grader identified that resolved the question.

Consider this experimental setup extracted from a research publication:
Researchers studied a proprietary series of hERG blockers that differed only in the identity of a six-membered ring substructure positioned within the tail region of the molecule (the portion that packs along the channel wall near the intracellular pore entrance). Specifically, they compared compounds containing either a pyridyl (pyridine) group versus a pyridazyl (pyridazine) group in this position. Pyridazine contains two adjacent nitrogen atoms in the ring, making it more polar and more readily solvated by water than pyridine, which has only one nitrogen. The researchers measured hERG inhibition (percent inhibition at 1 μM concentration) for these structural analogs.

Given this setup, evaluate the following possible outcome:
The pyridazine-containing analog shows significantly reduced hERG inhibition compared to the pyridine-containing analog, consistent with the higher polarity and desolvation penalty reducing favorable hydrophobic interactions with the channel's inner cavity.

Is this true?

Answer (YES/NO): YES